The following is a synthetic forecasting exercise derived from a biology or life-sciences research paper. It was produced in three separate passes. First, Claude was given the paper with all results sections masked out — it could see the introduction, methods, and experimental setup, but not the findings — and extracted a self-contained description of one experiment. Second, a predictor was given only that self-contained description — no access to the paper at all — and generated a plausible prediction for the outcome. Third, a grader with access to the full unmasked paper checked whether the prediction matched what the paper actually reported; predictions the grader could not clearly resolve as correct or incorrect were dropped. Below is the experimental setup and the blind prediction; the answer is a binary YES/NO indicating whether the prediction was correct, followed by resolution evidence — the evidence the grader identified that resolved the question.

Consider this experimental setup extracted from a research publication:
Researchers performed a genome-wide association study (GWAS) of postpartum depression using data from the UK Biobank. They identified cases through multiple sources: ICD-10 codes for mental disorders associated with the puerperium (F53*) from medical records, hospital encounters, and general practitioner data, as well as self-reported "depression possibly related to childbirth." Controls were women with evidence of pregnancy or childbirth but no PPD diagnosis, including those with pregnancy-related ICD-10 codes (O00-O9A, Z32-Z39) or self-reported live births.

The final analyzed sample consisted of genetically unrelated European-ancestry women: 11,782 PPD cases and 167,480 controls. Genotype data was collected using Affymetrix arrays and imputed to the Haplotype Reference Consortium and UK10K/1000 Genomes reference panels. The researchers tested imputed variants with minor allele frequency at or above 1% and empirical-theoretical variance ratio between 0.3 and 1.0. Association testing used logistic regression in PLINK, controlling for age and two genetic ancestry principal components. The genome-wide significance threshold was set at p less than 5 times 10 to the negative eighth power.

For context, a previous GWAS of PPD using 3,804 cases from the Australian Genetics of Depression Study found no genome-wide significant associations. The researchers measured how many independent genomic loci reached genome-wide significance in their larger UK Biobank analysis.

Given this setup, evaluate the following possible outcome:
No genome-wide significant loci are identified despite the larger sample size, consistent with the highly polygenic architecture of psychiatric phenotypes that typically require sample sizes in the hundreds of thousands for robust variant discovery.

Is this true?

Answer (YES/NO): NO